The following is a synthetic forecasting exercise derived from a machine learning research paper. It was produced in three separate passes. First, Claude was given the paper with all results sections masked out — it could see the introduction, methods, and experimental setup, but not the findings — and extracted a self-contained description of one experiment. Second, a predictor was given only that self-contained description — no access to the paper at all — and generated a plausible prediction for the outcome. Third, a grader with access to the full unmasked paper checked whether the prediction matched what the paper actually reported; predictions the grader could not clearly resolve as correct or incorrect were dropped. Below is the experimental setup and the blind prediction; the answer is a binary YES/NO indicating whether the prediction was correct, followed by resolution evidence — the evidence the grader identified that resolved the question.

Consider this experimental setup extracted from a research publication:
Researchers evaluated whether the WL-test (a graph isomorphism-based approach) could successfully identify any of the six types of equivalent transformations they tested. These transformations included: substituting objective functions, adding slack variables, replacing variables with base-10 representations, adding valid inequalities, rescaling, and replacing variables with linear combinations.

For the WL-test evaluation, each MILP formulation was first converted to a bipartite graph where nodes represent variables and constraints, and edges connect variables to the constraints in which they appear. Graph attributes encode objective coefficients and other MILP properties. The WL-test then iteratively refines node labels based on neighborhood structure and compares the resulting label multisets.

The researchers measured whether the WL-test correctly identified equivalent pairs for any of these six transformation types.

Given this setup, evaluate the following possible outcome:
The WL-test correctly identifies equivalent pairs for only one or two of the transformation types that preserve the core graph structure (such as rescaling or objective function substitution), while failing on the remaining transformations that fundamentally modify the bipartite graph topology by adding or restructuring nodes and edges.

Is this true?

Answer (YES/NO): NO